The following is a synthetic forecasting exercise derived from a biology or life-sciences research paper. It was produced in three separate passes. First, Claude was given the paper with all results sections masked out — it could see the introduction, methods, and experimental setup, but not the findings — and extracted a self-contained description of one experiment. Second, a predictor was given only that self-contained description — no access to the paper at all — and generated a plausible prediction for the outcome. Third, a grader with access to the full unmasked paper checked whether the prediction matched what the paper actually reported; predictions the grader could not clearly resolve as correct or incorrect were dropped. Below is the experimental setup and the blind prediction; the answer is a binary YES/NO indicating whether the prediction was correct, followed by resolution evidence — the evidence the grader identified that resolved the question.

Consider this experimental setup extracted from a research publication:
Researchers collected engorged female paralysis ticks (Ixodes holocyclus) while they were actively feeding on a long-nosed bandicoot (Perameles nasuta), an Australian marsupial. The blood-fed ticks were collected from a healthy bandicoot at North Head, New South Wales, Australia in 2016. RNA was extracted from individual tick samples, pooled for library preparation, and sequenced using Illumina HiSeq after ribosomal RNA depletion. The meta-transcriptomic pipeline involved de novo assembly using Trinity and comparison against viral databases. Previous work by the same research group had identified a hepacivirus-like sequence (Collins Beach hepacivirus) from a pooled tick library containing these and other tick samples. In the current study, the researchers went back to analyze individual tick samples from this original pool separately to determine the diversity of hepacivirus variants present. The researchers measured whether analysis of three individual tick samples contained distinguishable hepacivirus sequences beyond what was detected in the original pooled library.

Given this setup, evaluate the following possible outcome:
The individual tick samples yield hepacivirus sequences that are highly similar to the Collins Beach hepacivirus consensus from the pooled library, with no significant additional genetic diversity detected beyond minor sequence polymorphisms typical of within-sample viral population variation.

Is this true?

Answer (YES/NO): NO